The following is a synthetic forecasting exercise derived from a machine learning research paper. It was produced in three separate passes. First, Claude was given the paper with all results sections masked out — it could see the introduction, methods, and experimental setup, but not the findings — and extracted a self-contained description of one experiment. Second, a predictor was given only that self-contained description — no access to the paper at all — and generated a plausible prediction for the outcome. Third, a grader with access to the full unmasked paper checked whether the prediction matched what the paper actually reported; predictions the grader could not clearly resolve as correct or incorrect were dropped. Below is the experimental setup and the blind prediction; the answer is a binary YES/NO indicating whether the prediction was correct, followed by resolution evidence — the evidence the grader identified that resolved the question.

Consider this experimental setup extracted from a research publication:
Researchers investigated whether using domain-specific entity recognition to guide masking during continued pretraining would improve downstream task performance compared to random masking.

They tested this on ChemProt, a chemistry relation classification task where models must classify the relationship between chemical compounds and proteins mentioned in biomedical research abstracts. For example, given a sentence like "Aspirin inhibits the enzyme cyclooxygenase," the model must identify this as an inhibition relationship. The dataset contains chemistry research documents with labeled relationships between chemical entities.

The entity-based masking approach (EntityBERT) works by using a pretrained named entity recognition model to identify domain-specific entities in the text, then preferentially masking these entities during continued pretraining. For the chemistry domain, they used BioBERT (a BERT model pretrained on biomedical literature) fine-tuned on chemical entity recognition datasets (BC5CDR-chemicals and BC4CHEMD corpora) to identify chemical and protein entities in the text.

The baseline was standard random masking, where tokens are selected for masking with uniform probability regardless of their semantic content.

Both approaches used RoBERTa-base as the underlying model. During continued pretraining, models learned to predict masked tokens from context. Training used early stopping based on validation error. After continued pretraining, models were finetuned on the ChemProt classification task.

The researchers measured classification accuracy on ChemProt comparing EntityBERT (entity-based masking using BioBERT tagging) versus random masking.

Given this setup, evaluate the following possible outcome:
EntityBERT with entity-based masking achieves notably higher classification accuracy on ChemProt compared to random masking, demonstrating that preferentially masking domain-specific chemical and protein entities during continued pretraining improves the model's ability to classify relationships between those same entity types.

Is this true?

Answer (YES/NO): NO